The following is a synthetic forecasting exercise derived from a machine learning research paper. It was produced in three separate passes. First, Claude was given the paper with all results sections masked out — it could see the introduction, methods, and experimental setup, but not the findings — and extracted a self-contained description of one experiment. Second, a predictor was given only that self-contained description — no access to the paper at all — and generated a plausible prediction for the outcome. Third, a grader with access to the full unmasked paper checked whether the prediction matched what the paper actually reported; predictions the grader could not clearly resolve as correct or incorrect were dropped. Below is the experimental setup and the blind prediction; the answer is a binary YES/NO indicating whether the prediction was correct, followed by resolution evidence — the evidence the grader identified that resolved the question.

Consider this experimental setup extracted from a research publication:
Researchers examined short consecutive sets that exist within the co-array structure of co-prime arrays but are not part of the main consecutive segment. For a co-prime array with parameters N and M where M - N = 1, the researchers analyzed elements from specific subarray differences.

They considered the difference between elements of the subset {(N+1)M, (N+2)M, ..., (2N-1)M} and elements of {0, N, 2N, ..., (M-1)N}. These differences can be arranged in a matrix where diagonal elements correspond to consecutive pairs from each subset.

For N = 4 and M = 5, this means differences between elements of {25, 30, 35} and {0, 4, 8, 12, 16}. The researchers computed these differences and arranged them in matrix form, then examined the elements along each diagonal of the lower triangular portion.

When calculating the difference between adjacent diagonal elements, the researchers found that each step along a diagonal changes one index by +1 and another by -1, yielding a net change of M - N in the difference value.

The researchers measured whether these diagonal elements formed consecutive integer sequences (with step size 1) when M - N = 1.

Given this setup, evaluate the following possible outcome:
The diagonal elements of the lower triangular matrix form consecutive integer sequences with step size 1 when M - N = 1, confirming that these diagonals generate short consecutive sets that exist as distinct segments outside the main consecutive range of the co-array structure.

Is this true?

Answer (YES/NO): YES